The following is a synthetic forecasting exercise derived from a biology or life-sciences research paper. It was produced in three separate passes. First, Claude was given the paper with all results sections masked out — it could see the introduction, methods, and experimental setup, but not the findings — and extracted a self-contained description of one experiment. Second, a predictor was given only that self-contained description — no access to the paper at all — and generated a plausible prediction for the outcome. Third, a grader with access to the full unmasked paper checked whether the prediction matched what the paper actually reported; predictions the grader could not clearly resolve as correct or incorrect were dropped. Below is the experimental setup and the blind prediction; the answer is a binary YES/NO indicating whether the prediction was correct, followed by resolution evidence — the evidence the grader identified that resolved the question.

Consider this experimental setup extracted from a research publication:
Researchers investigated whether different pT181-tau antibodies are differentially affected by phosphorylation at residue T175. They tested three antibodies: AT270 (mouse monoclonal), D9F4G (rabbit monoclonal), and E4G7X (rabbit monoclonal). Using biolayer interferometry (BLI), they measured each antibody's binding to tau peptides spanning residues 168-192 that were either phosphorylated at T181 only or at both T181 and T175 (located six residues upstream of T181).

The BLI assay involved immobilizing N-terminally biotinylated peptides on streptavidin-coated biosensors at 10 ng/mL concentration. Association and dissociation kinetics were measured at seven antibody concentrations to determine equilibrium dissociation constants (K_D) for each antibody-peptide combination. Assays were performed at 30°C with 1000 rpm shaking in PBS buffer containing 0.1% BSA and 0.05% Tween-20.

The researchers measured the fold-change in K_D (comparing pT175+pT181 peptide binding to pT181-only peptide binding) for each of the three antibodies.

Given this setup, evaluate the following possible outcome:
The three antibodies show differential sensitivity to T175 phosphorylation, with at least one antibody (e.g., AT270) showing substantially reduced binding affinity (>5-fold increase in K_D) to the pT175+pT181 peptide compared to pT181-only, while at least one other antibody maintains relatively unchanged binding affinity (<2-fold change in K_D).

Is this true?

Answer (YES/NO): NO